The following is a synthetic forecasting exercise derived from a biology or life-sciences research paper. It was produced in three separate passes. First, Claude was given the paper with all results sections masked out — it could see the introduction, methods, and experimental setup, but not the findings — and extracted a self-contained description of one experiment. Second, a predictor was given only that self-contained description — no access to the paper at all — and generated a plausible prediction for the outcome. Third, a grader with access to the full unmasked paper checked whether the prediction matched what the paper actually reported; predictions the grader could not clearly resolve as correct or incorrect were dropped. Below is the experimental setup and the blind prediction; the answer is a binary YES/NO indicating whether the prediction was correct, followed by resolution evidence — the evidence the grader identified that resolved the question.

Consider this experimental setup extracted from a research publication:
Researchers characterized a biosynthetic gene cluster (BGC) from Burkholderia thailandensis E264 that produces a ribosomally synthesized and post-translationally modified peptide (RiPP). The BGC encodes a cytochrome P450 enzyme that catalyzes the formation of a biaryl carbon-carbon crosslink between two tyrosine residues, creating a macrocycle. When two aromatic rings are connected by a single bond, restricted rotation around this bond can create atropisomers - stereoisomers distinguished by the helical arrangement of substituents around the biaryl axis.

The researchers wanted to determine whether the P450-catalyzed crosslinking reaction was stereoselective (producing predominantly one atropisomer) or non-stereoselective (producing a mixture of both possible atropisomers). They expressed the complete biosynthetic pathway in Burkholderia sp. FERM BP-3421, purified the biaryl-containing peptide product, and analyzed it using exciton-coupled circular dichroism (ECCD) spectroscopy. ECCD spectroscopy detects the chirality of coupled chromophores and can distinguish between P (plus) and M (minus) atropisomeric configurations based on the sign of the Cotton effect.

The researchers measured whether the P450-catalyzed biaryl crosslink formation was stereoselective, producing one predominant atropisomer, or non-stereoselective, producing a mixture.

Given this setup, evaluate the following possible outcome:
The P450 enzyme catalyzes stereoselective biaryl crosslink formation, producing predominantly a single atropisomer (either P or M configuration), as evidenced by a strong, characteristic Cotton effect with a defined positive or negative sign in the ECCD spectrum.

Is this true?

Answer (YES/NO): YES